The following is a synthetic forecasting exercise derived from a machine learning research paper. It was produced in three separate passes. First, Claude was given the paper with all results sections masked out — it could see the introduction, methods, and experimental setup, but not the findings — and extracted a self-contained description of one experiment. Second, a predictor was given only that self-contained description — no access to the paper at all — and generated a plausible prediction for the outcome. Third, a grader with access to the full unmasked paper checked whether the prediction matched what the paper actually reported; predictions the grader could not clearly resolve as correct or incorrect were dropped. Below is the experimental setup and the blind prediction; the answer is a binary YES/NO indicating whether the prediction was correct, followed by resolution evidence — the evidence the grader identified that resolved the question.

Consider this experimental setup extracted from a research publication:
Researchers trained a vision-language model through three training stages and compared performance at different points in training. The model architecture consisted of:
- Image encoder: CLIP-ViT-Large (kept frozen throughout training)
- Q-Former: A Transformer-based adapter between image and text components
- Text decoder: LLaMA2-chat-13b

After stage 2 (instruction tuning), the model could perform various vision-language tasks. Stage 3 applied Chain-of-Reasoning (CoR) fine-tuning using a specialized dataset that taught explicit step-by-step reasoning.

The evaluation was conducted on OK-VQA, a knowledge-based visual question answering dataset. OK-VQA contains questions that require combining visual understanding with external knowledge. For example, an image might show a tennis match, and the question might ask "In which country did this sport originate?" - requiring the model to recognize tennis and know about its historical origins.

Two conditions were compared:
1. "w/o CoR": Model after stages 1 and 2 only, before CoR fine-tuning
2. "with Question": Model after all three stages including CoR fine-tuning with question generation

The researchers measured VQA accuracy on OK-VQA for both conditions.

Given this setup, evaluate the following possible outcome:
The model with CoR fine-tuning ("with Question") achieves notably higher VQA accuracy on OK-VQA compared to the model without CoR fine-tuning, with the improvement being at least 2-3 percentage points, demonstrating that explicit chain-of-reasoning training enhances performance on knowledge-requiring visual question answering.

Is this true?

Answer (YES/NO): NO